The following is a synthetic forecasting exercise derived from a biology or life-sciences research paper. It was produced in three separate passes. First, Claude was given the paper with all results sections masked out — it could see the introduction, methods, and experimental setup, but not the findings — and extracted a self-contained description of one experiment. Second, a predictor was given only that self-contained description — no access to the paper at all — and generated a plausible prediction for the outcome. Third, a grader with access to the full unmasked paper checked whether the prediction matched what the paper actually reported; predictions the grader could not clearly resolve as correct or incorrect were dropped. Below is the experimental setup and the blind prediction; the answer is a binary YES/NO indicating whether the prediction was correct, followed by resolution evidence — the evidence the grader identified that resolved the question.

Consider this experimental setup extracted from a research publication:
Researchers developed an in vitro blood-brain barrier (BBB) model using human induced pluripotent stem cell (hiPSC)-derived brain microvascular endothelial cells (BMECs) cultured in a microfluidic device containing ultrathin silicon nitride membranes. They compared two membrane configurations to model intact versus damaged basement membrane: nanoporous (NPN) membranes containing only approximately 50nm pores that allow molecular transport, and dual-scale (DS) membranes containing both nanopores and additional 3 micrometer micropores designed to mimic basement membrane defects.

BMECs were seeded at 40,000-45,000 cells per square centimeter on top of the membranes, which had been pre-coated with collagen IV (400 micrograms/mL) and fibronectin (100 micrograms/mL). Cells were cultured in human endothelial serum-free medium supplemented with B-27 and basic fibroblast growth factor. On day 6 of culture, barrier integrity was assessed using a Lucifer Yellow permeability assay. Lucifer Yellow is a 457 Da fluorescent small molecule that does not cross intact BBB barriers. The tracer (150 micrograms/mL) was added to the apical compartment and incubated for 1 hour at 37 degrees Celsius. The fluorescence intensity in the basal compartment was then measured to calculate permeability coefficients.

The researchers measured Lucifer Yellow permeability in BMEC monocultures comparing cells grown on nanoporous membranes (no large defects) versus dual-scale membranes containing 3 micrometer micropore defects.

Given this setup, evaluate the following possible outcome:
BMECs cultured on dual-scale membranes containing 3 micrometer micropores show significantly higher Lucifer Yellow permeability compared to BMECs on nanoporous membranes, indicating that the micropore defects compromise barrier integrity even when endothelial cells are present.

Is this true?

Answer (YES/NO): YES